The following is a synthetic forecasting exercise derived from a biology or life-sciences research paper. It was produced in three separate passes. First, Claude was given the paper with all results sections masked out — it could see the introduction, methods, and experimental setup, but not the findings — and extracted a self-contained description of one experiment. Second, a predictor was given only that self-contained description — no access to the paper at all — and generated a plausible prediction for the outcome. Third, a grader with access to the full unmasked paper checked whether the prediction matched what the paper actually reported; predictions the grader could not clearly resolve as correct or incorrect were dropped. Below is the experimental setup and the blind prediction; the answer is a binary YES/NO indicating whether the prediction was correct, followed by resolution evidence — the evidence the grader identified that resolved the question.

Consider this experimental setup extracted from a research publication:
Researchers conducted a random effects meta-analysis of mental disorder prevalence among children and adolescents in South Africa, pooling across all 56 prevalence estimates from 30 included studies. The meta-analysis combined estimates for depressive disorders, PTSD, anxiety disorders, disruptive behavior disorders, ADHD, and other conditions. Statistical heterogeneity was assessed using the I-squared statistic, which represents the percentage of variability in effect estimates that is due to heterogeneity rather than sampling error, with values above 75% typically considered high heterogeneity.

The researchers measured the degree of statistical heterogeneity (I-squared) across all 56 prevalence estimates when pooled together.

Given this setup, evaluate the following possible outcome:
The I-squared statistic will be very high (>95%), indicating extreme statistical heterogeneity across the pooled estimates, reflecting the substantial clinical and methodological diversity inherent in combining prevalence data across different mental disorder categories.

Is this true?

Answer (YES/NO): YES